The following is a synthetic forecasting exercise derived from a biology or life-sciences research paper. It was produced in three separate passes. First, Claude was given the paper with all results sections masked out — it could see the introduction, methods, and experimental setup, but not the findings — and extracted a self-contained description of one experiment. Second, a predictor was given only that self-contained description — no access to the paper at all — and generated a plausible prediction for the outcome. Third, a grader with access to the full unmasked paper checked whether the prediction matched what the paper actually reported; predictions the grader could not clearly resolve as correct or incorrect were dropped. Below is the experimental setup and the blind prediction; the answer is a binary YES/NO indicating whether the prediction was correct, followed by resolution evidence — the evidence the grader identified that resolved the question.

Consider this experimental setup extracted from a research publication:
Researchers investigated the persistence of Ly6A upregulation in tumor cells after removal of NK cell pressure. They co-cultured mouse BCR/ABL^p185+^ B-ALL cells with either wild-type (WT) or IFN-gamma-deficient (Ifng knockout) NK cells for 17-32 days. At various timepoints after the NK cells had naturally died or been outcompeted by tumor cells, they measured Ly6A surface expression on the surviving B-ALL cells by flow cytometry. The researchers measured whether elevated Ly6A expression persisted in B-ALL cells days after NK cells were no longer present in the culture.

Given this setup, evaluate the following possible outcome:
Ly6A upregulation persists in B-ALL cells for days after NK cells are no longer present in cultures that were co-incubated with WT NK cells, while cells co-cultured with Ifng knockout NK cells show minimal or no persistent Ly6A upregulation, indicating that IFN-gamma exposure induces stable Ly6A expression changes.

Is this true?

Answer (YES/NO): YES